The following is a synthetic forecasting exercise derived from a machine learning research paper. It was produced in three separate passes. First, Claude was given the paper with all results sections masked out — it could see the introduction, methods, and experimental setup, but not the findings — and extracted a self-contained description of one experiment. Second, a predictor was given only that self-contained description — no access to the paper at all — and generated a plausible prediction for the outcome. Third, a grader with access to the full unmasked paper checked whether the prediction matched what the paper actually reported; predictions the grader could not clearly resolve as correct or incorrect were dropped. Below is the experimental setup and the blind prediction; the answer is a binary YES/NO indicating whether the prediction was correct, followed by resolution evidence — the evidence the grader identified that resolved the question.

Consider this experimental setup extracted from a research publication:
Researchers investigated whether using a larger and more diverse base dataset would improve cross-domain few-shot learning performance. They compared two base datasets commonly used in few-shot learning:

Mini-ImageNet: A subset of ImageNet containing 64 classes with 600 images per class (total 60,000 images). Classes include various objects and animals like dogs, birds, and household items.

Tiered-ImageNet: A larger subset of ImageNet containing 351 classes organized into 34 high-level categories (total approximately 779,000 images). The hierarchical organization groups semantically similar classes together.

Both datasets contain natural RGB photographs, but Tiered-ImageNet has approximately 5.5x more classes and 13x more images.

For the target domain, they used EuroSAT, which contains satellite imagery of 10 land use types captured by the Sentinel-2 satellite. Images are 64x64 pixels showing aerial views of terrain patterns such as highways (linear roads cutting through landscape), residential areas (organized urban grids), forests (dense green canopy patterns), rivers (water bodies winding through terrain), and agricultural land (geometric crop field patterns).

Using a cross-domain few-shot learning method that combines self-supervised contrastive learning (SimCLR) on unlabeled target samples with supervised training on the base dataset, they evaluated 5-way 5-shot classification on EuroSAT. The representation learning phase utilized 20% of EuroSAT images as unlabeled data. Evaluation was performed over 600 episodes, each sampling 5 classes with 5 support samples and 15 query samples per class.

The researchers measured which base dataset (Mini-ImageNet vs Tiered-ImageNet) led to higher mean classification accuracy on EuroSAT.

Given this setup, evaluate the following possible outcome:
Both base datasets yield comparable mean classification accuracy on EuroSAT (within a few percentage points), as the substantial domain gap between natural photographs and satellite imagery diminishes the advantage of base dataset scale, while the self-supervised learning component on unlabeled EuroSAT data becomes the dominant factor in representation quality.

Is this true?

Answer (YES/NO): YES